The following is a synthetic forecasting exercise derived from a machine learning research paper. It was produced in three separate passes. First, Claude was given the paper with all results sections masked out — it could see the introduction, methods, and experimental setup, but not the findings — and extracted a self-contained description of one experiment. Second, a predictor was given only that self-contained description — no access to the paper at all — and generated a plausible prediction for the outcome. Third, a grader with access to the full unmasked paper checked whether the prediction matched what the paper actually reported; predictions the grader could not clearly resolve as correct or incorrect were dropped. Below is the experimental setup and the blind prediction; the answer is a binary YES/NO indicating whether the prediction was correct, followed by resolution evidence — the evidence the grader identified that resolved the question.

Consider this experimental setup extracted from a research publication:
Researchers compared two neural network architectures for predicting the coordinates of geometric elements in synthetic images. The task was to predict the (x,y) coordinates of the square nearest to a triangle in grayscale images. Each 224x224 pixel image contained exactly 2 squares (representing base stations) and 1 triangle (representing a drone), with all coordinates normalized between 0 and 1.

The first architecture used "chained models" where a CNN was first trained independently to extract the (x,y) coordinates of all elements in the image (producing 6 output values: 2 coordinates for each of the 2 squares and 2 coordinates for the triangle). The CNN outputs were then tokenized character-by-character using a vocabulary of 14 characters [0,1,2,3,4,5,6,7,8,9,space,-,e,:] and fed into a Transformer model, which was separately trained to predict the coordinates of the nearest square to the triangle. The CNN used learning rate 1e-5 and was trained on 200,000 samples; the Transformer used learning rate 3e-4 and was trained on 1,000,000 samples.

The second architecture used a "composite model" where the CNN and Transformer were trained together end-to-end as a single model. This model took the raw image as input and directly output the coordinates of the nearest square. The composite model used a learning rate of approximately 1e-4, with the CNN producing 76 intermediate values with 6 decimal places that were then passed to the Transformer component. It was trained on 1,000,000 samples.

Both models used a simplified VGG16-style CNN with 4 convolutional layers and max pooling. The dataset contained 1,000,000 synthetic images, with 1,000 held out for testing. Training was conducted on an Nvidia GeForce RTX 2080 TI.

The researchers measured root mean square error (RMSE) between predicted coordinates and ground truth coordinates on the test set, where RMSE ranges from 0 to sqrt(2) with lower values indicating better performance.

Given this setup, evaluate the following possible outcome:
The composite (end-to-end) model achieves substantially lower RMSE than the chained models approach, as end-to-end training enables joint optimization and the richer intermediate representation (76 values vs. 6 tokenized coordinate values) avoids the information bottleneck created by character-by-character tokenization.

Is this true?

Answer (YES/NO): NO